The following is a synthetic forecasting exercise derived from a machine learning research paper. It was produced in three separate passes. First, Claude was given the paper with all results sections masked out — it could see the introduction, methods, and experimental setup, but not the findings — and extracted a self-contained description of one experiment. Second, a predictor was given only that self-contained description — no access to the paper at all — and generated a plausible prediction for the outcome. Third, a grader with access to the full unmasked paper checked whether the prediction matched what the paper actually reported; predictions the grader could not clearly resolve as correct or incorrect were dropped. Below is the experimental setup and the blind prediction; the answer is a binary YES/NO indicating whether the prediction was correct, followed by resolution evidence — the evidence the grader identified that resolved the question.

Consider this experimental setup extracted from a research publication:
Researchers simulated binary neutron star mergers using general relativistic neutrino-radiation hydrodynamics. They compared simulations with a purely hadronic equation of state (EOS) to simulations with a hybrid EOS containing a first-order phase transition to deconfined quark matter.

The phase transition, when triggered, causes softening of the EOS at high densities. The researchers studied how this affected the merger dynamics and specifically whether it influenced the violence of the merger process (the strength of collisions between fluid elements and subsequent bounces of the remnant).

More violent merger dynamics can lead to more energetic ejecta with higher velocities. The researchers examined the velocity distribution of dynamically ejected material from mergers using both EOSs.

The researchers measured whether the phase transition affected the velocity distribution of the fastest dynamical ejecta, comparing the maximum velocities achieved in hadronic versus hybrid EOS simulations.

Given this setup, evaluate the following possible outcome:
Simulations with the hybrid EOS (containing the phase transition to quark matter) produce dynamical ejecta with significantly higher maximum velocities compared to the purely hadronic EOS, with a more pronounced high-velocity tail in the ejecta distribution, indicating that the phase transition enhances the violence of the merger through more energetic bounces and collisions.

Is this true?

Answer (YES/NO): NO